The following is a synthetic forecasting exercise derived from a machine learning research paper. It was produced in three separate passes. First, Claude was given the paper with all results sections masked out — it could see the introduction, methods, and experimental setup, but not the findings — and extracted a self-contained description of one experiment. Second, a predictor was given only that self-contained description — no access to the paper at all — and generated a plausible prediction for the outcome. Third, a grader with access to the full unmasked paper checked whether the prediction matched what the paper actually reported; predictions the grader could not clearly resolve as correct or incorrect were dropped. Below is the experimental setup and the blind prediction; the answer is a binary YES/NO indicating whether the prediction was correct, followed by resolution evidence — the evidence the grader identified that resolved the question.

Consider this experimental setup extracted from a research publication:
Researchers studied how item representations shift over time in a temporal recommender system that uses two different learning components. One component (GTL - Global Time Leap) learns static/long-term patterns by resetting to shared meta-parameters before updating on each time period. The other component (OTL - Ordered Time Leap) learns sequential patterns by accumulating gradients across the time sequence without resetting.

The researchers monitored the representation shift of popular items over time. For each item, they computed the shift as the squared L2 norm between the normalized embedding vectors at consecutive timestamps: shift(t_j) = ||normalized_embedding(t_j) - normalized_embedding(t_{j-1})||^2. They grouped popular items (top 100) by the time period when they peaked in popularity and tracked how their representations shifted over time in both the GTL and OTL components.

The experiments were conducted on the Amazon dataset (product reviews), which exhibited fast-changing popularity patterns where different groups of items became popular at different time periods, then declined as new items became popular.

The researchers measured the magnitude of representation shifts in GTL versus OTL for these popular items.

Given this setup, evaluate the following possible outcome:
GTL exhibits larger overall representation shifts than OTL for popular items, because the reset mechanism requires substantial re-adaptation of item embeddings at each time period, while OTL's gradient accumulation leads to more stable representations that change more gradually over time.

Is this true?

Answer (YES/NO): NO